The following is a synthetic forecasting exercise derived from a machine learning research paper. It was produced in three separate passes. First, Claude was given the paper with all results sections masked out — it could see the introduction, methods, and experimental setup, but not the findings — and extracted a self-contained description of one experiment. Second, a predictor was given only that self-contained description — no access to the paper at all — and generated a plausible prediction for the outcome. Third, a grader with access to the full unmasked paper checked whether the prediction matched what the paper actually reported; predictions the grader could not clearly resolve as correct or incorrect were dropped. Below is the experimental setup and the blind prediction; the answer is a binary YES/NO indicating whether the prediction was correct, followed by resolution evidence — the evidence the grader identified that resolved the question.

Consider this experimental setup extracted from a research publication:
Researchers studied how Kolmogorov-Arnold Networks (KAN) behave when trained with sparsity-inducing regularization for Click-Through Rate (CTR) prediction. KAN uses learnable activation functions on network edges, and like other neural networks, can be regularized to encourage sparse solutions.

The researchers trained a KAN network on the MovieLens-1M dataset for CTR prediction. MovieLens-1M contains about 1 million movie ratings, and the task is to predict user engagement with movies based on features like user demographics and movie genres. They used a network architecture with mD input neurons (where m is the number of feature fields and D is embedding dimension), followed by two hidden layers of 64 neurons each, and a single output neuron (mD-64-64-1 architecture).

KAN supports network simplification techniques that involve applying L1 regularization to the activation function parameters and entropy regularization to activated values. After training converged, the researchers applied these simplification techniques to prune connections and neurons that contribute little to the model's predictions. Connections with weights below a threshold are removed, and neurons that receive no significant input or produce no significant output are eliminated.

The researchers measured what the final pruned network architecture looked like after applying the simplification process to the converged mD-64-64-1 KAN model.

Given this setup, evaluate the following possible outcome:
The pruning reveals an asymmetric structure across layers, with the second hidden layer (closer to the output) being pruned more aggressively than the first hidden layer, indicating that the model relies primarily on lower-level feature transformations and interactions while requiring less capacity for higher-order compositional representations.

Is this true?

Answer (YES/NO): NO